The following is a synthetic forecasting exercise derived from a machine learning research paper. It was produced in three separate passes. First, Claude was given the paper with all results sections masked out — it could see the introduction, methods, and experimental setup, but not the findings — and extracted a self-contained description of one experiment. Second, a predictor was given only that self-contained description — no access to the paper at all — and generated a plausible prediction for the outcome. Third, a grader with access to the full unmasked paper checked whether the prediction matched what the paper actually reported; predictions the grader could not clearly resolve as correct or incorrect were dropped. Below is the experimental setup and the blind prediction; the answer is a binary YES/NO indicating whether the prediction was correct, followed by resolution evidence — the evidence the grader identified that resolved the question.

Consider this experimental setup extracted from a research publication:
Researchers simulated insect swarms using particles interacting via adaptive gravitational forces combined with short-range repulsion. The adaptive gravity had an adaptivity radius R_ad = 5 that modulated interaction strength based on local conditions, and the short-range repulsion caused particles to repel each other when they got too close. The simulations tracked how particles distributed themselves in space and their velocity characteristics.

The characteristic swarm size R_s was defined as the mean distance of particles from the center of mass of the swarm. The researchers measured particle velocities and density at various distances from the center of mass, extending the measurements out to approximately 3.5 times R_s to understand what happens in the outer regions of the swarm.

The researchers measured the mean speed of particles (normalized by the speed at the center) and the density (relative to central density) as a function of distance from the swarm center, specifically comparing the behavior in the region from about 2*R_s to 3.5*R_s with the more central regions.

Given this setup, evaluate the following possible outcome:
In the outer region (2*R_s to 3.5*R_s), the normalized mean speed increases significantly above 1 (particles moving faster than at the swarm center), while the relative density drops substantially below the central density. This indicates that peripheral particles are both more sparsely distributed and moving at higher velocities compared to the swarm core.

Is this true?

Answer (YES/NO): YES